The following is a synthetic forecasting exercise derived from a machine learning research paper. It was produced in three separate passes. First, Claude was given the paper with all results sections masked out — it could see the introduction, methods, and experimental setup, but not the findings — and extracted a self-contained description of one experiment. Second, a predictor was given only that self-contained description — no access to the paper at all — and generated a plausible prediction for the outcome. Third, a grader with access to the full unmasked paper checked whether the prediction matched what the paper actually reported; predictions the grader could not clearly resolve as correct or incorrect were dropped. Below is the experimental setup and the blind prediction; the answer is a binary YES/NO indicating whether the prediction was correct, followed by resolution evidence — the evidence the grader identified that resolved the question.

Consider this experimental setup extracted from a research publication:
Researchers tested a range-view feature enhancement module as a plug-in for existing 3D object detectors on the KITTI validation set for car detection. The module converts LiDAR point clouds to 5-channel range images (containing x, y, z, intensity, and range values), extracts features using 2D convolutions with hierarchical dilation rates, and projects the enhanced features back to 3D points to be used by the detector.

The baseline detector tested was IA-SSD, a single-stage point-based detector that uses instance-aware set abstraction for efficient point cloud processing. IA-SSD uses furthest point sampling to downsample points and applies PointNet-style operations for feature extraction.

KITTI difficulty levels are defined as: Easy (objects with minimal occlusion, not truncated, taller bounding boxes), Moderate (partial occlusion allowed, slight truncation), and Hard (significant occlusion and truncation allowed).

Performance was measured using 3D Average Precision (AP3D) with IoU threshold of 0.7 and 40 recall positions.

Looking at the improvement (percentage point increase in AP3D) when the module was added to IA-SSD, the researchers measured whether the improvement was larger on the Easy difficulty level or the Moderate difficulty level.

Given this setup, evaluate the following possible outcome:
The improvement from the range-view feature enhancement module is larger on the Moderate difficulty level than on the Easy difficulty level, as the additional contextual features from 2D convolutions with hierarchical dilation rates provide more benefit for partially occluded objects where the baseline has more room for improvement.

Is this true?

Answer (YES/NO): YES